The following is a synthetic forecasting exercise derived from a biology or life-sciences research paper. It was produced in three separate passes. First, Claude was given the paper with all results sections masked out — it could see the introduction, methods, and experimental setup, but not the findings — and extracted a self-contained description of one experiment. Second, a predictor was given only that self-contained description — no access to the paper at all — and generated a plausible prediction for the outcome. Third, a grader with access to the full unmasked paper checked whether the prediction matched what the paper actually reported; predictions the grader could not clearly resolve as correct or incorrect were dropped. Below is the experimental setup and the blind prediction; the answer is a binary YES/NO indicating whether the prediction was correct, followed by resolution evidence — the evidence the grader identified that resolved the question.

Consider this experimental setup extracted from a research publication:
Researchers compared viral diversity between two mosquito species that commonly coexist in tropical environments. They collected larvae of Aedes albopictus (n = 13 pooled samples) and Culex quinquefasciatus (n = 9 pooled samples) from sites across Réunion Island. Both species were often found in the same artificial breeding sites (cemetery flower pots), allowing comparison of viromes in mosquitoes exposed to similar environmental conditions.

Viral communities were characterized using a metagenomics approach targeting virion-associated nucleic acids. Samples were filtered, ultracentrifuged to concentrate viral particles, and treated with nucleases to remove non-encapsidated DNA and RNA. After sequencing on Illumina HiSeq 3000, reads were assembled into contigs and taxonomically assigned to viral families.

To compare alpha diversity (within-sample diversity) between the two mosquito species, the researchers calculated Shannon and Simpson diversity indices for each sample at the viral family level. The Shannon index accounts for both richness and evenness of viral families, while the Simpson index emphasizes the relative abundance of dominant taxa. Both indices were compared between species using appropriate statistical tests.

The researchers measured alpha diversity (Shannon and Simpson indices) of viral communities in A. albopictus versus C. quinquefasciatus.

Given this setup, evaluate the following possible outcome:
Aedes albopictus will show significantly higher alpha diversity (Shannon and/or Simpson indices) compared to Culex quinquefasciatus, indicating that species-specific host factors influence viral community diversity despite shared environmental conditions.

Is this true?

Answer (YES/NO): NO